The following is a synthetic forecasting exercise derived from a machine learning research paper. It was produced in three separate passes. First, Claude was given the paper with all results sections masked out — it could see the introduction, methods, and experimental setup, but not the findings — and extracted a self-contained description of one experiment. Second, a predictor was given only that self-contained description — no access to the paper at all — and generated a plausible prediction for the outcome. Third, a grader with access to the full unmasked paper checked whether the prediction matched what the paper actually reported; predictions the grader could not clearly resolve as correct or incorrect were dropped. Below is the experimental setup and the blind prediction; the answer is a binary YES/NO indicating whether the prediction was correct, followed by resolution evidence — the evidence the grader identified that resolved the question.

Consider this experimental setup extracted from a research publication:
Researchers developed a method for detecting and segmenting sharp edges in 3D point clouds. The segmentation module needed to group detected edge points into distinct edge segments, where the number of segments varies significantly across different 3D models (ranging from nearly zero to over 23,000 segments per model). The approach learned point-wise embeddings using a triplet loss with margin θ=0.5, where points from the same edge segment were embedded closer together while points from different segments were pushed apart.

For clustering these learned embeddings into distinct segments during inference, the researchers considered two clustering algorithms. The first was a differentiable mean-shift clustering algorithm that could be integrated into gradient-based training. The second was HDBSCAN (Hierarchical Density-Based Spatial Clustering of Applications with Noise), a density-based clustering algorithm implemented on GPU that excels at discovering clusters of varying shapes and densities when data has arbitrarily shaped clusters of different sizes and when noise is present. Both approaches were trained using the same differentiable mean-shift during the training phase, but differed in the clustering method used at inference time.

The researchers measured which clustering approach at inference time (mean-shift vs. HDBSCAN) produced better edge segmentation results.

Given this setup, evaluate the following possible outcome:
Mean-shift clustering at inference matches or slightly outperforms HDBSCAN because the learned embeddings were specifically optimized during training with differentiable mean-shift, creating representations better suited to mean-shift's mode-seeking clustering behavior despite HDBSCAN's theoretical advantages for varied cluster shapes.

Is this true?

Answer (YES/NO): NO